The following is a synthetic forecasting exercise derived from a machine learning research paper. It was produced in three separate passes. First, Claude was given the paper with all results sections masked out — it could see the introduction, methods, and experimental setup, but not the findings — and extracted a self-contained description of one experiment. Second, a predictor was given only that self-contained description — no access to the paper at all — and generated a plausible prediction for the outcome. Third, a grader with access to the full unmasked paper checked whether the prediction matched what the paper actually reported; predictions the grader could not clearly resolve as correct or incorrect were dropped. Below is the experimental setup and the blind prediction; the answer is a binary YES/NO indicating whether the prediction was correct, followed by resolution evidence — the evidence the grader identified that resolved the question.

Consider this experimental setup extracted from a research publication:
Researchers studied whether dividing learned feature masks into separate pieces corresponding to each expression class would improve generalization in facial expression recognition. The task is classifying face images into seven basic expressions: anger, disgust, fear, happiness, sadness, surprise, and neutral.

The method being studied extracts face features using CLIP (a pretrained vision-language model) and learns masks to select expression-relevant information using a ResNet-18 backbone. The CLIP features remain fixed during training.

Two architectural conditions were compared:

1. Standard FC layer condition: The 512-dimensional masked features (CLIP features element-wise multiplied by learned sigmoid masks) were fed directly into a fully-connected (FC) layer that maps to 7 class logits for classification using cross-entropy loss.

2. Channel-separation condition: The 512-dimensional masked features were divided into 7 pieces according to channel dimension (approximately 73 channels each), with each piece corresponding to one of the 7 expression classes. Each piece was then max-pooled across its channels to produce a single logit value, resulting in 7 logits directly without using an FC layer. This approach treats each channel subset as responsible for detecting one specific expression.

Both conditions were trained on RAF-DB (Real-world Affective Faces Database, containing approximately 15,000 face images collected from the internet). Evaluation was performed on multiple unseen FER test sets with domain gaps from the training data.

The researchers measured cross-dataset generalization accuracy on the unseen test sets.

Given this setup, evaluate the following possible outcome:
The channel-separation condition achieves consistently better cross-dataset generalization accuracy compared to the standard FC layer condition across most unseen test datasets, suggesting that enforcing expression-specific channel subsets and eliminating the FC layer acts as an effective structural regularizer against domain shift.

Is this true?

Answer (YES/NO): YES